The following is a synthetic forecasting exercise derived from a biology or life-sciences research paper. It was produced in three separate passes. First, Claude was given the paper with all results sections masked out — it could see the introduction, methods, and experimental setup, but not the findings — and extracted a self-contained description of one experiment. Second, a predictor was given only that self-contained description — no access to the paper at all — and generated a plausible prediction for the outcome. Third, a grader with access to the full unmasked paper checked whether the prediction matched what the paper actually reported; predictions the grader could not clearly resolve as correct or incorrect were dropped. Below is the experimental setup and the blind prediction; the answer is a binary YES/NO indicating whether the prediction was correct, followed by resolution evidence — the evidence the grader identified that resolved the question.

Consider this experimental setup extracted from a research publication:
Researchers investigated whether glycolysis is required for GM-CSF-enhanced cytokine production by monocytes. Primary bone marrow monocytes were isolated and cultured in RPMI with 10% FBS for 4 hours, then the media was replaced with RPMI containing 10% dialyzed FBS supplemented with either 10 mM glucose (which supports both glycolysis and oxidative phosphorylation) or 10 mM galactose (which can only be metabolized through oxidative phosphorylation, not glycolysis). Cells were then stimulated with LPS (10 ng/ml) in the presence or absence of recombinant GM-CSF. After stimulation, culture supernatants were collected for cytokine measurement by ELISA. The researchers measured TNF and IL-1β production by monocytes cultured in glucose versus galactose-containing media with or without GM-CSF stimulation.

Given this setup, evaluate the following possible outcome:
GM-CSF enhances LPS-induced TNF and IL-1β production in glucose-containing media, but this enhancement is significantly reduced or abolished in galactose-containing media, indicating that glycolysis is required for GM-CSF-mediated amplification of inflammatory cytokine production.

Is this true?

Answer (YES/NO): YES